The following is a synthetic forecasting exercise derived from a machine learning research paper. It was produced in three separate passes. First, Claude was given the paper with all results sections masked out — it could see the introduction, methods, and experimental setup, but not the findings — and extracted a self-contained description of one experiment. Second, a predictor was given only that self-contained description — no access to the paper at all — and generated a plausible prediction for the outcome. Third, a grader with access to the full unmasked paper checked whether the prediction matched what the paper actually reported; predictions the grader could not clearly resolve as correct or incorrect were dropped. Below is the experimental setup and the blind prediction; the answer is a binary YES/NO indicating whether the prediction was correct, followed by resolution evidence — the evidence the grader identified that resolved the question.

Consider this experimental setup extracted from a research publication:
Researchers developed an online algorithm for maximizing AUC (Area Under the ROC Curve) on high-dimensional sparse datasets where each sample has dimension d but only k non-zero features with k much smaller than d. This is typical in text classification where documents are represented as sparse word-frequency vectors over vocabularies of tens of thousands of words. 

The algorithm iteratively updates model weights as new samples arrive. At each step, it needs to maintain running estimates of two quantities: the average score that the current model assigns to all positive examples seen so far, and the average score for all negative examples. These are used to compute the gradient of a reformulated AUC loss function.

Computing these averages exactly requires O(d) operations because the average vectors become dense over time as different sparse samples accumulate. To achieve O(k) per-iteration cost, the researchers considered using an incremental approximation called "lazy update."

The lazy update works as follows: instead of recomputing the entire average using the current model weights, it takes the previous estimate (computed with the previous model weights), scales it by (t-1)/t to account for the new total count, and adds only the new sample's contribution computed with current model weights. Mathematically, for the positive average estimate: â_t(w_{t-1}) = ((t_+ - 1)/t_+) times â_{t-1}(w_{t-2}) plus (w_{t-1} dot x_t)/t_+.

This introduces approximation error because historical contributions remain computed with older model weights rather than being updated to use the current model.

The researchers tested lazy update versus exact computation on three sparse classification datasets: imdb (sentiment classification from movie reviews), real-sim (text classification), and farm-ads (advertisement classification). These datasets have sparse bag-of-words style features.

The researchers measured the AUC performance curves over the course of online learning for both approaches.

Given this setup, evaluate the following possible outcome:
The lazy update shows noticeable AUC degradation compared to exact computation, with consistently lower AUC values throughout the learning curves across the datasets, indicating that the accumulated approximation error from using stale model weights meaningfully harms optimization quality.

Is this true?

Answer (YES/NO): NO